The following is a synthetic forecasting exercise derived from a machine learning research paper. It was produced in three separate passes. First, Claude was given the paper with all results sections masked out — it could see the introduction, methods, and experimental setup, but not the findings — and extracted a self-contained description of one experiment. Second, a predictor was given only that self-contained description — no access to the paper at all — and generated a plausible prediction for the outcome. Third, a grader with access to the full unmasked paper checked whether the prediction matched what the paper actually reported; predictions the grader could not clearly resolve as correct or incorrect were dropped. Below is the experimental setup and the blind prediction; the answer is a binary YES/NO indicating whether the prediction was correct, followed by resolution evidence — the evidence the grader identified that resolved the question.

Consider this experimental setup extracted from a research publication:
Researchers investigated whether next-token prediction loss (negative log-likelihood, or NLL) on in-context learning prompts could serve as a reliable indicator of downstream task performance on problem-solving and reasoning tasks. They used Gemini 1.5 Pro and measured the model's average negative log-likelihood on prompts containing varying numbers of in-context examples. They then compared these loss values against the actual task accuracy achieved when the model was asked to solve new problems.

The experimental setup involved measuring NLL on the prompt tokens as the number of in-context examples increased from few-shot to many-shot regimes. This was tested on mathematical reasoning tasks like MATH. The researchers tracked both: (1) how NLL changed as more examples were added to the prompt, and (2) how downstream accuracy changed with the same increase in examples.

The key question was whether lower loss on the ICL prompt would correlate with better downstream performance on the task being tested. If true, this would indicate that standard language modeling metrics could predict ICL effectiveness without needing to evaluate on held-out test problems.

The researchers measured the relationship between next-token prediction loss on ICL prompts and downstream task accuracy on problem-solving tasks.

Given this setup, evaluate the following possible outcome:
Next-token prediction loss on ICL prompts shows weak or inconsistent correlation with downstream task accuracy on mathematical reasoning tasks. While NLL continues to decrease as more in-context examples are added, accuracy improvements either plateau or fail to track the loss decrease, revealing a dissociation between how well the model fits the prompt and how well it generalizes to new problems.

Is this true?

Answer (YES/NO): YES